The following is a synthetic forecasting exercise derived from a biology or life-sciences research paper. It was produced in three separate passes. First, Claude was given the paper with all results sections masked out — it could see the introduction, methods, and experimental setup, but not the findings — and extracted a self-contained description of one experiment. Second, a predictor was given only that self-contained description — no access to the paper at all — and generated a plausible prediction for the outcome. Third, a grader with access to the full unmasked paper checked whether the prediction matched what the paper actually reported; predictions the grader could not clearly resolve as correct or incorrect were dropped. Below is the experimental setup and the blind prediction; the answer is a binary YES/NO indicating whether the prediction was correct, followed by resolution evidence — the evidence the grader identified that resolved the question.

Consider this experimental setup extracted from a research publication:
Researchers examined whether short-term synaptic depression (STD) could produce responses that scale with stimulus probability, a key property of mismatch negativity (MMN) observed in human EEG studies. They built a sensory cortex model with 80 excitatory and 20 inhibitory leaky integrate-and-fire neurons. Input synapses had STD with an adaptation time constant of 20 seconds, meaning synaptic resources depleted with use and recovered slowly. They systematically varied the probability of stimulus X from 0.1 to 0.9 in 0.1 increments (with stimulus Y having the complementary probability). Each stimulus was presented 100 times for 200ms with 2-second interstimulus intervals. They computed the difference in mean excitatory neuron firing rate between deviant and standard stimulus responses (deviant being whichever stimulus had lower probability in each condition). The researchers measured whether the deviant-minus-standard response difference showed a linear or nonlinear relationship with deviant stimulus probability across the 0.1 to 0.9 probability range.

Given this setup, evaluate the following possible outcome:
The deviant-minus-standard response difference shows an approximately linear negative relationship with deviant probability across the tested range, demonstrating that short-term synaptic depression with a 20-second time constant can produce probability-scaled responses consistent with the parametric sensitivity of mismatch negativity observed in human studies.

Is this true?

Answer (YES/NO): YES